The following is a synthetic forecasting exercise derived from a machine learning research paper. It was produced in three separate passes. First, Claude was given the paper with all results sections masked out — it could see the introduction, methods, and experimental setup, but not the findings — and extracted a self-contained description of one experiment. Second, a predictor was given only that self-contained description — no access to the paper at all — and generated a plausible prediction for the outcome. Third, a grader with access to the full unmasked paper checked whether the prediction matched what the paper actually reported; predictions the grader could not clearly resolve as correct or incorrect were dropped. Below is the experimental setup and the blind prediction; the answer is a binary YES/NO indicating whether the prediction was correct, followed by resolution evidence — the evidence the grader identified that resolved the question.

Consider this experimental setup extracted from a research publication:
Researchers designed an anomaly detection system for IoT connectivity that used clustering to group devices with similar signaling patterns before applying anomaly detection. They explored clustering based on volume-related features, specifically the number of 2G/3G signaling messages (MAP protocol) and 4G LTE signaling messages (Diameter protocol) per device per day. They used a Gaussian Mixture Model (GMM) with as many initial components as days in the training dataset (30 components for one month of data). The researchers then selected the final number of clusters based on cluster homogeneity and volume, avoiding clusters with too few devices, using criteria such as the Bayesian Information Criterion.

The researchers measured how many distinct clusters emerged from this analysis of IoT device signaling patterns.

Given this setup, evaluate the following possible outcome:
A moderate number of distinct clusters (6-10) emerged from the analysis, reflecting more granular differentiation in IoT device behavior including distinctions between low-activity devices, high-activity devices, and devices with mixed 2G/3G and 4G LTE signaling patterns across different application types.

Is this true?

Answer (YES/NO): NO